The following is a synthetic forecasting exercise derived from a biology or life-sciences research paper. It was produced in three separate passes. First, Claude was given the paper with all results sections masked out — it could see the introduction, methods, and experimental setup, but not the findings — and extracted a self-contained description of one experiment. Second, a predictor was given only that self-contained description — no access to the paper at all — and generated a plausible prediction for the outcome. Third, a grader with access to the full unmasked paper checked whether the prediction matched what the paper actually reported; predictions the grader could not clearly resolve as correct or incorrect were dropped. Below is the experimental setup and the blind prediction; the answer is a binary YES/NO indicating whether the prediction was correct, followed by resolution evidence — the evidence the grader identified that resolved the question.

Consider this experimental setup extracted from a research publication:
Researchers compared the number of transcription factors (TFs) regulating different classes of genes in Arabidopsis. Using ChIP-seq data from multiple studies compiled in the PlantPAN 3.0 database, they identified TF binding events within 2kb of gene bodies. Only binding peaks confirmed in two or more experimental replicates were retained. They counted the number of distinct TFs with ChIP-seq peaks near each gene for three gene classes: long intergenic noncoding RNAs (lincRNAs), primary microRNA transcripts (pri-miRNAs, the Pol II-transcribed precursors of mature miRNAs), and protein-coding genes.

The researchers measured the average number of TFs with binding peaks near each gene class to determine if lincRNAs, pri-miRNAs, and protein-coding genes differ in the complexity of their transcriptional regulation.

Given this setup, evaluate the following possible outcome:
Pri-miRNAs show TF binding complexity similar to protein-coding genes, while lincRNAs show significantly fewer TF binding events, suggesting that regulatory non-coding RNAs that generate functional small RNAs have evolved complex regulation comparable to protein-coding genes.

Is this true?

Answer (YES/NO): NO